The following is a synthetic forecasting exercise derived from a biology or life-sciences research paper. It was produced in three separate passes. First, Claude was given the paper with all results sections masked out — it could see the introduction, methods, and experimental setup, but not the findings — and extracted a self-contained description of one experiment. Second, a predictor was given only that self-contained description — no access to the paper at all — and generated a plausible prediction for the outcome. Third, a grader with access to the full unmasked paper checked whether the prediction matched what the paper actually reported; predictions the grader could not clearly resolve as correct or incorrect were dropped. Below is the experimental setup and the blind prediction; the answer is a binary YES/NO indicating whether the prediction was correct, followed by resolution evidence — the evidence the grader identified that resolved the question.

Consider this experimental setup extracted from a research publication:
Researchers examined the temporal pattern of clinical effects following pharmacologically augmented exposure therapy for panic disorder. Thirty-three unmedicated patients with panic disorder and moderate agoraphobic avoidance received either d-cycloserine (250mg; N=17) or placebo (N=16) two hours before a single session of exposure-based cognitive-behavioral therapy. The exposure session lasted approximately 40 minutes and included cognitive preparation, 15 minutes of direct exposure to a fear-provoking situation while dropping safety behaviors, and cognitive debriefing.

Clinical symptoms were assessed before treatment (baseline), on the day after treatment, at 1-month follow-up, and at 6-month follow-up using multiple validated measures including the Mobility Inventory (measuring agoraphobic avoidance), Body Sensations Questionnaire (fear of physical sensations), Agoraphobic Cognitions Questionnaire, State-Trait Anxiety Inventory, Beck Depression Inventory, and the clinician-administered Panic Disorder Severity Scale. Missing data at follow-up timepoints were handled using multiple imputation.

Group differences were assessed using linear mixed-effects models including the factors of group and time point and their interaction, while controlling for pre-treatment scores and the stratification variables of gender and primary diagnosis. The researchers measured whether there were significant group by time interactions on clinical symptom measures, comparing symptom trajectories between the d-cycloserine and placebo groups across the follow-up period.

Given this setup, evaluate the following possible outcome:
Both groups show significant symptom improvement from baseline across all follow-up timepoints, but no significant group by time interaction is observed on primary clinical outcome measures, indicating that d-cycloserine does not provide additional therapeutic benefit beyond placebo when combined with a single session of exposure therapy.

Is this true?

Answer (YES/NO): NO